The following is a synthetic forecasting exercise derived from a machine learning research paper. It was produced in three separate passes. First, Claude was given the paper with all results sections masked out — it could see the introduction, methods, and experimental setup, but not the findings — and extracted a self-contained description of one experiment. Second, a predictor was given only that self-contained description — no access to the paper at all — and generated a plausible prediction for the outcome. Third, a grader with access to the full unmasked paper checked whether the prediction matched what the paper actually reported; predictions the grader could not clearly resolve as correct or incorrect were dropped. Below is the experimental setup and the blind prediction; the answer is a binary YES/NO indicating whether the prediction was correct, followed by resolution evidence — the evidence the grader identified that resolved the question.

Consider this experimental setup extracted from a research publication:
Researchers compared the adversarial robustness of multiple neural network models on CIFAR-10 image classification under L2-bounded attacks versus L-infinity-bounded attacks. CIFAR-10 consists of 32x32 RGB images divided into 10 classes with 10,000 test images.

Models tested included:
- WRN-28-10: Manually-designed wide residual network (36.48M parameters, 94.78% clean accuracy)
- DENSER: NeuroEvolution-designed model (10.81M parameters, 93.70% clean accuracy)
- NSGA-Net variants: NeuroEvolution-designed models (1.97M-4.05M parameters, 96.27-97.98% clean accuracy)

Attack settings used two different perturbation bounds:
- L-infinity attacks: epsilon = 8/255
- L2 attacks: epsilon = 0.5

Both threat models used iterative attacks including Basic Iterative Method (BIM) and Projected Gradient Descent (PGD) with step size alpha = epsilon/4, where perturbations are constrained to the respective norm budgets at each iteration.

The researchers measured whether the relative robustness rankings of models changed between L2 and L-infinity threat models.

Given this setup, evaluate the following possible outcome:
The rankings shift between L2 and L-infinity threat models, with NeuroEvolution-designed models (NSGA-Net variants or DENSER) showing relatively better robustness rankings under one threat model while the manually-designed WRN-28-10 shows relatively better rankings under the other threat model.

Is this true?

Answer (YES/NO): NO